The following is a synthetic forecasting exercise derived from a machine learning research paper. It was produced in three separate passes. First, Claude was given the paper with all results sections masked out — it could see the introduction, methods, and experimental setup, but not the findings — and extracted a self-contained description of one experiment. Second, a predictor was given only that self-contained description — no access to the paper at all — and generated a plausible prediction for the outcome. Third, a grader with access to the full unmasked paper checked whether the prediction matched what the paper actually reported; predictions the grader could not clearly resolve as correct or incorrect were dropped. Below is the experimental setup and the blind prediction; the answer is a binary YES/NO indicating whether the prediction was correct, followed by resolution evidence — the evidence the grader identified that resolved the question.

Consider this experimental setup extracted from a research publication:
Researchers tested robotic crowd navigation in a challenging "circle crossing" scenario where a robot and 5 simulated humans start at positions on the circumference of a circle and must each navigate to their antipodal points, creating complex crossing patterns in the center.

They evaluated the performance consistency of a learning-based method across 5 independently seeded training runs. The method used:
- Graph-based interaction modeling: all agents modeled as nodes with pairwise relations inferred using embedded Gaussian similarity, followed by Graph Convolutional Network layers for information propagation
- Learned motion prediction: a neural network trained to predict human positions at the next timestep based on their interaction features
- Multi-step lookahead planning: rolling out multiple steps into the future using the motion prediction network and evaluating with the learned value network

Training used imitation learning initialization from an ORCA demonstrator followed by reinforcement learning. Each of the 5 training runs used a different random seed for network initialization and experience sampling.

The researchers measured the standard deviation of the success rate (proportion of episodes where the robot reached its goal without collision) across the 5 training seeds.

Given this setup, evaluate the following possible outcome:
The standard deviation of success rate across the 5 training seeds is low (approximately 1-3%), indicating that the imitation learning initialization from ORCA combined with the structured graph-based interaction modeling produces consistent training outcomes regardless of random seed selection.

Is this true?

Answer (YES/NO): YES